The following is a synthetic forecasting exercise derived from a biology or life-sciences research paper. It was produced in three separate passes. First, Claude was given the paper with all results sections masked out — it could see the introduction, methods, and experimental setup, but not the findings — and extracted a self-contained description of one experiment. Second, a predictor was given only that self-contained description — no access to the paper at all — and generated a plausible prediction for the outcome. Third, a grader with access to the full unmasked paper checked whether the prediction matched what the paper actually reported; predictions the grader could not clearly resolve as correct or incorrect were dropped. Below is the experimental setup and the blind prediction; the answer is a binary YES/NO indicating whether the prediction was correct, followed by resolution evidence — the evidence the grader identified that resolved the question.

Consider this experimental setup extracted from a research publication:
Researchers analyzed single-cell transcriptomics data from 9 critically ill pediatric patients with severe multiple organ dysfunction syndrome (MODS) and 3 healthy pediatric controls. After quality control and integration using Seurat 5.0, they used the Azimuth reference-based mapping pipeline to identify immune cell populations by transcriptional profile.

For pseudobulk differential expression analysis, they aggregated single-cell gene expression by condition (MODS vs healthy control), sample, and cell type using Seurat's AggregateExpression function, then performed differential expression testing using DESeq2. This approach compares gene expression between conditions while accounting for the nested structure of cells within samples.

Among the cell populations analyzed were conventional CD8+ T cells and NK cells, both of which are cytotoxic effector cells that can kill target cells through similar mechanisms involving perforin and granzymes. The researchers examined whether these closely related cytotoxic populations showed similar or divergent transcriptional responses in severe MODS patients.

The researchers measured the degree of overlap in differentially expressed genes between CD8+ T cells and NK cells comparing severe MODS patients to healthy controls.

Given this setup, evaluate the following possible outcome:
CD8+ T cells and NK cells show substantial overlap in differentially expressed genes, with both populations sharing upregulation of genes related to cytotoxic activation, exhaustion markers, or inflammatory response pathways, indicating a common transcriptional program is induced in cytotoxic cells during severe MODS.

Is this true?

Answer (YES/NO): NO